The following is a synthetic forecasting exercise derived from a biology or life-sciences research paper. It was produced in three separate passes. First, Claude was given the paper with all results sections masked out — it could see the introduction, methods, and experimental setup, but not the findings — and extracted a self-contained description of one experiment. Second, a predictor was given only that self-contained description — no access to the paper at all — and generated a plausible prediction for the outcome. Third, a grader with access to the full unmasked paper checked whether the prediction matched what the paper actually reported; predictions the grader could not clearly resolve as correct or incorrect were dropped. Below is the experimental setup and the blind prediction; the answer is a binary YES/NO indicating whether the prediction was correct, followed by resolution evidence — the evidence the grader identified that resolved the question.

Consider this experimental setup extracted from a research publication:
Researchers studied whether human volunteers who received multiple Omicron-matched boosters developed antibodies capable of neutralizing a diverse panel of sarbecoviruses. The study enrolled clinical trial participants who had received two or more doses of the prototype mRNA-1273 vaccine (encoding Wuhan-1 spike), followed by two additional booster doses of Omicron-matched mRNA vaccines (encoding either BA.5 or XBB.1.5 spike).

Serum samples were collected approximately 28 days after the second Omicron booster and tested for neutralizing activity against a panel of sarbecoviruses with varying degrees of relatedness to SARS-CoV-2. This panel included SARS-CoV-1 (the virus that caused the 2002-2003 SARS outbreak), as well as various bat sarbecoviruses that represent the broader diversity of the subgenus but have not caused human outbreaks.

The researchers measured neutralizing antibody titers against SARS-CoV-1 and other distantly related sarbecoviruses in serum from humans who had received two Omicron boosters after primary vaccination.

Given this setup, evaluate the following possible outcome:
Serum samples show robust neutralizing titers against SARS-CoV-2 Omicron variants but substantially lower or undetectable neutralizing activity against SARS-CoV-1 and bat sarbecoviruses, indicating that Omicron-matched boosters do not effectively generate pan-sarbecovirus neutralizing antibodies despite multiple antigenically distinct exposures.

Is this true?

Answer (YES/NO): NO